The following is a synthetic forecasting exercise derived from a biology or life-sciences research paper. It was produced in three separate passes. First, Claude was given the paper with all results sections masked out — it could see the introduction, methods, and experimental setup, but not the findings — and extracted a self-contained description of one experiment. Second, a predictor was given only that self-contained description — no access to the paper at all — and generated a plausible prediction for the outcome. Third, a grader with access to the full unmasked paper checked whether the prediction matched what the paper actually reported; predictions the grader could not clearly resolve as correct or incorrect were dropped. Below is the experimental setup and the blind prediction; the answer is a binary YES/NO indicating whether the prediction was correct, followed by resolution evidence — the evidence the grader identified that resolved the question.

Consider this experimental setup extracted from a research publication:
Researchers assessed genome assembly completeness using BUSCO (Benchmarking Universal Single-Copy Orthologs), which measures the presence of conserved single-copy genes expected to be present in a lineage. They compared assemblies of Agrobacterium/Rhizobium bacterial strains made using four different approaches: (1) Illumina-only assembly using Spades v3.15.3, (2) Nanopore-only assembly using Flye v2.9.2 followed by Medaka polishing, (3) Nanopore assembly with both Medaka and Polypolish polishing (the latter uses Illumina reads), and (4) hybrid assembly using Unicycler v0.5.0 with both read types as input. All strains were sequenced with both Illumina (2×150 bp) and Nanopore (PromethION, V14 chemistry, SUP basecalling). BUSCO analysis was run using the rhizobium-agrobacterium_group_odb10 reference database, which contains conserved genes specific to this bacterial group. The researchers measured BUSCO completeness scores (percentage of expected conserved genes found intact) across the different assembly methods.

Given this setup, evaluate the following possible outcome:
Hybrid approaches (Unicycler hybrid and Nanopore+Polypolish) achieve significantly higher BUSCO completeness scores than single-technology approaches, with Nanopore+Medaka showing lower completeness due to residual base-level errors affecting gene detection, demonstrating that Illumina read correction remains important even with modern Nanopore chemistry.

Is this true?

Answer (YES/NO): NO